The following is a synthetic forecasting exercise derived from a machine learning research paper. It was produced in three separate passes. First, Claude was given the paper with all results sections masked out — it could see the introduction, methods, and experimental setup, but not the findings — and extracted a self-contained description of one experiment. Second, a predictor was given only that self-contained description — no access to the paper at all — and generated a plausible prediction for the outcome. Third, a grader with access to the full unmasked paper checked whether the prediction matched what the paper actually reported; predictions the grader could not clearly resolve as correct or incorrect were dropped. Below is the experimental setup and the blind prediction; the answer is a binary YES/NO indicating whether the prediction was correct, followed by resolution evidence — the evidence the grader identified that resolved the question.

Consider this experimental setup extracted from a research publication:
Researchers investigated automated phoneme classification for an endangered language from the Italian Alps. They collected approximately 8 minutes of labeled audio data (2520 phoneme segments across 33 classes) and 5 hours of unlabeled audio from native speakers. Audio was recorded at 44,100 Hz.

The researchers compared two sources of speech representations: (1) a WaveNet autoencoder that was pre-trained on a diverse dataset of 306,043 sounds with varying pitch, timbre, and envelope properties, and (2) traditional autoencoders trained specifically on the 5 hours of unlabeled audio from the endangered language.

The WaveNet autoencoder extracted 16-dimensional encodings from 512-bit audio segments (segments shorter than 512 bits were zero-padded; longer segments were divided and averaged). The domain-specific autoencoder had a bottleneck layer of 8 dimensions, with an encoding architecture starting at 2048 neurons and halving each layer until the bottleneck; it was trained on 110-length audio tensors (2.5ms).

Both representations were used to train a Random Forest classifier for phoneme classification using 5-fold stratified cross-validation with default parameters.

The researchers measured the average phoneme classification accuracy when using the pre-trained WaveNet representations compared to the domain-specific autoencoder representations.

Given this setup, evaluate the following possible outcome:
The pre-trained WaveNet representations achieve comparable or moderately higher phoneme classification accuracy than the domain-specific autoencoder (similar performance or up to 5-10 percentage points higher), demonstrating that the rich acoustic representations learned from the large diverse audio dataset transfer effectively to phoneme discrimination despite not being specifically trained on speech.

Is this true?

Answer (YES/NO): NO